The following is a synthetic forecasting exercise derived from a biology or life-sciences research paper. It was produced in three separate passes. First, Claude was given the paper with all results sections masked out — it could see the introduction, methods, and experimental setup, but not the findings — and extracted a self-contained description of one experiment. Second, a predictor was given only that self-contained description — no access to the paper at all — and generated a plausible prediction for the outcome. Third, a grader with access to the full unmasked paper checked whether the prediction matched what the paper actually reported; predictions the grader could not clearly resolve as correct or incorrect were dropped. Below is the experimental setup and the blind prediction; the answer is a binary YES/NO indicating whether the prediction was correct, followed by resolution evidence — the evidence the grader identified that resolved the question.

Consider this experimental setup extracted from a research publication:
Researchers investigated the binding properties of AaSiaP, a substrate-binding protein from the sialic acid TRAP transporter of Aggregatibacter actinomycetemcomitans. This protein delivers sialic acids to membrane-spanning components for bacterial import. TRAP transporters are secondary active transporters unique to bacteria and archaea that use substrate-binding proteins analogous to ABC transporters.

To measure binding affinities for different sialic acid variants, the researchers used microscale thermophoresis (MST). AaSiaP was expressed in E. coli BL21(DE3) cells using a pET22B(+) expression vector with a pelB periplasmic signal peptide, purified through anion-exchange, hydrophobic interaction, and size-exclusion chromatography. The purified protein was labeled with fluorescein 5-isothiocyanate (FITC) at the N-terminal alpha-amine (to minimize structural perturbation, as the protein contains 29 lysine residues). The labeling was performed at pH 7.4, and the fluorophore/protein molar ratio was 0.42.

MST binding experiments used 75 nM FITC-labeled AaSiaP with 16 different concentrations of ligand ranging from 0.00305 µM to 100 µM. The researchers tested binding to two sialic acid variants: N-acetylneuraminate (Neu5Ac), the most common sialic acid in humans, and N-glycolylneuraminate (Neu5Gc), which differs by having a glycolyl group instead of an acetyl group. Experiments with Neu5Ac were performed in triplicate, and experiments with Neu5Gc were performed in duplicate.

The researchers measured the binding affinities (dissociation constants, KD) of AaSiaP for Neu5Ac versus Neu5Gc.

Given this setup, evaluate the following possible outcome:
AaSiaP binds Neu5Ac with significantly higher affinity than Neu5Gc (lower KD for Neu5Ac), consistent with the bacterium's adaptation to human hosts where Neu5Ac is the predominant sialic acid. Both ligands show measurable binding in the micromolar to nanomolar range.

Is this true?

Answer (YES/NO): YES